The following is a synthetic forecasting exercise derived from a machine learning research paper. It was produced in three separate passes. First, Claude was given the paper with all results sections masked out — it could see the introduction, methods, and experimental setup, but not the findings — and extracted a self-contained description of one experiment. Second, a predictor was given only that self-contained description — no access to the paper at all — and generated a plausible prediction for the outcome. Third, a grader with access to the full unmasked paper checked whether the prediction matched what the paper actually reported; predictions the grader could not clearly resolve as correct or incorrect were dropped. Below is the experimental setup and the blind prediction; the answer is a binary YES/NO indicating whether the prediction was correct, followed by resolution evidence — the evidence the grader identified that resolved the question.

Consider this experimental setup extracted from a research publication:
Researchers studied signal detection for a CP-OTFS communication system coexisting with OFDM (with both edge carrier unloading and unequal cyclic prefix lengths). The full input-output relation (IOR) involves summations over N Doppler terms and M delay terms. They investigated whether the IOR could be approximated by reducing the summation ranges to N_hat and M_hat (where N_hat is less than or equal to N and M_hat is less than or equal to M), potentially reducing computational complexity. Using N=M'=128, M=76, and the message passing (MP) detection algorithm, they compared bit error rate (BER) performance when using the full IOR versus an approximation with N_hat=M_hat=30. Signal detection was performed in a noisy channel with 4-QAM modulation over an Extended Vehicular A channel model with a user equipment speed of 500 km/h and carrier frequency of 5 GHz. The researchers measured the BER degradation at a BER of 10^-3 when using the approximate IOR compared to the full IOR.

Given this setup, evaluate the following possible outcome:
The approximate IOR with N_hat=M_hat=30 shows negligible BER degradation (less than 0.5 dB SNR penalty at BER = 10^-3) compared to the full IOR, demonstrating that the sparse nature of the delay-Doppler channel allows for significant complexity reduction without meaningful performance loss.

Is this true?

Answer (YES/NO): NO